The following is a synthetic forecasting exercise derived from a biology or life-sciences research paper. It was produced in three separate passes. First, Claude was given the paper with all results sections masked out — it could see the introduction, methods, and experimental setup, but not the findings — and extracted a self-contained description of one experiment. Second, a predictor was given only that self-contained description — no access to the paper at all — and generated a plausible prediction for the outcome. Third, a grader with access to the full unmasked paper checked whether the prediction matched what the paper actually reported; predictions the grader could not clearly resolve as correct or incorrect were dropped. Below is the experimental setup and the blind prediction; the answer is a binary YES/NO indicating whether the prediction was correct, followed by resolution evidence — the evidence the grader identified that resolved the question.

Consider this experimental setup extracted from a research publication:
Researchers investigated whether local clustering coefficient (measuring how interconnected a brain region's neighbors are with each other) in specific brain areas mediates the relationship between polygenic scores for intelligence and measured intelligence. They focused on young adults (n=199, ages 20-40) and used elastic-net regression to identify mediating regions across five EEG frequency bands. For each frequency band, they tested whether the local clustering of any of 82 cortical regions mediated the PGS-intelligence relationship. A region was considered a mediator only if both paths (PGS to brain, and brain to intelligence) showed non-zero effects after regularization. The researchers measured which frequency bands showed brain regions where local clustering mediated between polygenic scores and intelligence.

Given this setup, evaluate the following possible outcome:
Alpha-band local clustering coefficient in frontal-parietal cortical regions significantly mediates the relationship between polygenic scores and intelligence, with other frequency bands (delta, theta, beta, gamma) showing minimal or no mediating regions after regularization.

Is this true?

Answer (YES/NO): NO